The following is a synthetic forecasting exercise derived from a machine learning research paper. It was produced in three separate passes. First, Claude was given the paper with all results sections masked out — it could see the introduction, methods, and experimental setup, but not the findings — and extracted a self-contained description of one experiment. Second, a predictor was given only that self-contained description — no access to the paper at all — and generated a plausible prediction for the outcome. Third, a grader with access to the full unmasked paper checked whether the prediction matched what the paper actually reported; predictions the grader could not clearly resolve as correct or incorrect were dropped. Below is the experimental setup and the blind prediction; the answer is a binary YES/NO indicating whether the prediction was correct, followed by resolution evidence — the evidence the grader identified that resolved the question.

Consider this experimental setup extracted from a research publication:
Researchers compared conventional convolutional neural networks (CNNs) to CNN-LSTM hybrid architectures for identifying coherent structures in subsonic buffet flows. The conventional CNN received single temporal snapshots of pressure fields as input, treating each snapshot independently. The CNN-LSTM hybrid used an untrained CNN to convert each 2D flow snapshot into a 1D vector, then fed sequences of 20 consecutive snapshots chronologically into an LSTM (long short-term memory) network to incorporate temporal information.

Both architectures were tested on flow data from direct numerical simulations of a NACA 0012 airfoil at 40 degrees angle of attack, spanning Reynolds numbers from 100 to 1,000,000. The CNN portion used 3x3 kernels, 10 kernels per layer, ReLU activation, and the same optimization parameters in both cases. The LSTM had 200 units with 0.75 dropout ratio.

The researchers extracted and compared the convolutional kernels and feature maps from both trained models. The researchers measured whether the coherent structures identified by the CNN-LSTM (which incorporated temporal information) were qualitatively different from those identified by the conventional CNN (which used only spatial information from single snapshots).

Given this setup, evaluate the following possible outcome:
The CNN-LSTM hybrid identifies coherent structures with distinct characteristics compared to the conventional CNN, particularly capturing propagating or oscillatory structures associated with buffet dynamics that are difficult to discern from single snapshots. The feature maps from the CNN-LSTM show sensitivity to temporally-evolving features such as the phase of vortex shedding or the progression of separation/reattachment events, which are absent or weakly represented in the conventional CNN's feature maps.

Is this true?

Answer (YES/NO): NO